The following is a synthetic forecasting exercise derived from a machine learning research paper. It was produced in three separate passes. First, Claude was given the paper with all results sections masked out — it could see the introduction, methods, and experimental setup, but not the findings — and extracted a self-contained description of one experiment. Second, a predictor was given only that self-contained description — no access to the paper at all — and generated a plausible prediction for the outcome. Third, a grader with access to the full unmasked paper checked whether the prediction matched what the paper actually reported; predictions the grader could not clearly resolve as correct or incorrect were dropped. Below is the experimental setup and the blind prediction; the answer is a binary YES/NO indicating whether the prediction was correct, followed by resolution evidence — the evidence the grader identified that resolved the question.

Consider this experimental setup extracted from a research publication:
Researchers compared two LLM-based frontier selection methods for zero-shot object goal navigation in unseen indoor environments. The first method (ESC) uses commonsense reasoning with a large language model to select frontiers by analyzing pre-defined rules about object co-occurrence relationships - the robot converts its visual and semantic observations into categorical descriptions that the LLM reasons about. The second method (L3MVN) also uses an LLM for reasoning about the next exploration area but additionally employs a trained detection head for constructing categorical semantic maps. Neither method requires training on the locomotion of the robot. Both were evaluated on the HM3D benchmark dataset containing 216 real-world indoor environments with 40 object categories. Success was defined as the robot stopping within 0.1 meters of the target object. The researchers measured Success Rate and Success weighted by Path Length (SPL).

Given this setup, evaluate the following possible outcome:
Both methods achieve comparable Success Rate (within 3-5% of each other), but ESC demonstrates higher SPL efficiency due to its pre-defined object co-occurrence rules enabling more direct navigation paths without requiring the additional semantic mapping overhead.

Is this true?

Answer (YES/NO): NO